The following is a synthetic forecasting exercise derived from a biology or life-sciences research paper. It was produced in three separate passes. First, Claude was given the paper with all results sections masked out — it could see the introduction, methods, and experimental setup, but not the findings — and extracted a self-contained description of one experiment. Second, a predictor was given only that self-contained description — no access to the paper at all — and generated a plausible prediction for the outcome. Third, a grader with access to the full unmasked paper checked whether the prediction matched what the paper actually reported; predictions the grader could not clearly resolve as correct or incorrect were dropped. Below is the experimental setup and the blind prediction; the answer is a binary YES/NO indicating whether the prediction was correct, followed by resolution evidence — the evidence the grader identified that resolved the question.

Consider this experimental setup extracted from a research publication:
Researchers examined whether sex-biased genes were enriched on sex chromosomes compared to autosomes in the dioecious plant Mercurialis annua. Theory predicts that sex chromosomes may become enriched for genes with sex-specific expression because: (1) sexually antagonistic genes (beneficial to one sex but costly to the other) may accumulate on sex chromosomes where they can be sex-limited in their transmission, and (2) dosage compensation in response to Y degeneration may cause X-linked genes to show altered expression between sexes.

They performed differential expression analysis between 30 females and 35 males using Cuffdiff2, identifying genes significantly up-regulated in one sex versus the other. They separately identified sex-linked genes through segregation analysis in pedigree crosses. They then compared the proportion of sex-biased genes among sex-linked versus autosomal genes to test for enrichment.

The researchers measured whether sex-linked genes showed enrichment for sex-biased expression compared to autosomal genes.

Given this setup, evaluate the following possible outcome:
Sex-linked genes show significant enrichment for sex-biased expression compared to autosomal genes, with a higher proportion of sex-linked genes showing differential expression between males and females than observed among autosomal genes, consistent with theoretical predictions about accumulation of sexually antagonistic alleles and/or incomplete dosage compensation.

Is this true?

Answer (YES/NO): NO